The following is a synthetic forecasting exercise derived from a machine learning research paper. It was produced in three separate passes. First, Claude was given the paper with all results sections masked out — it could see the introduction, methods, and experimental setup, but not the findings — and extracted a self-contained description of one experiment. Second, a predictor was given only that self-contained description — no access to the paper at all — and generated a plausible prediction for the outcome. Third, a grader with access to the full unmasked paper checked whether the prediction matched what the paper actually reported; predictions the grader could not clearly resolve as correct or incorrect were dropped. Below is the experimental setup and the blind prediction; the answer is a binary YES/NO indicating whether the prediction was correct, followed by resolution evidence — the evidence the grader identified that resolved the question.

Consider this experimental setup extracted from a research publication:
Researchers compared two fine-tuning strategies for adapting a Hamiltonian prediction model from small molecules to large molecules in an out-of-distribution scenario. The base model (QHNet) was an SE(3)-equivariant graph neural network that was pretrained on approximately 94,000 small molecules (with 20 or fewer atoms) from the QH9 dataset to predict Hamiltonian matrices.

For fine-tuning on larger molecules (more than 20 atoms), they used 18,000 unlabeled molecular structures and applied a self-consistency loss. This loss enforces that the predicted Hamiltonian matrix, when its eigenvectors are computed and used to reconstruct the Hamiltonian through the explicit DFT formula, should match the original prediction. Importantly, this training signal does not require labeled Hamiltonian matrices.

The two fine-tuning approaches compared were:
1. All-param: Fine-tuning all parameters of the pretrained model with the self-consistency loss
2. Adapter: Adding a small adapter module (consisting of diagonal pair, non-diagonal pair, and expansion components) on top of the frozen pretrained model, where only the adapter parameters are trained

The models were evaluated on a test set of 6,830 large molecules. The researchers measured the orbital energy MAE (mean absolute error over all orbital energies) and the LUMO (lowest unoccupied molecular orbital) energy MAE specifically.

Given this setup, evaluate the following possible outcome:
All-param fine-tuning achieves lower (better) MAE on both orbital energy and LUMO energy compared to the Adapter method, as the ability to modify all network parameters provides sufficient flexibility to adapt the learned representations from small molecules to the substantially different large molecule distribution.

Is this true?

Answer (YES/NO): NO